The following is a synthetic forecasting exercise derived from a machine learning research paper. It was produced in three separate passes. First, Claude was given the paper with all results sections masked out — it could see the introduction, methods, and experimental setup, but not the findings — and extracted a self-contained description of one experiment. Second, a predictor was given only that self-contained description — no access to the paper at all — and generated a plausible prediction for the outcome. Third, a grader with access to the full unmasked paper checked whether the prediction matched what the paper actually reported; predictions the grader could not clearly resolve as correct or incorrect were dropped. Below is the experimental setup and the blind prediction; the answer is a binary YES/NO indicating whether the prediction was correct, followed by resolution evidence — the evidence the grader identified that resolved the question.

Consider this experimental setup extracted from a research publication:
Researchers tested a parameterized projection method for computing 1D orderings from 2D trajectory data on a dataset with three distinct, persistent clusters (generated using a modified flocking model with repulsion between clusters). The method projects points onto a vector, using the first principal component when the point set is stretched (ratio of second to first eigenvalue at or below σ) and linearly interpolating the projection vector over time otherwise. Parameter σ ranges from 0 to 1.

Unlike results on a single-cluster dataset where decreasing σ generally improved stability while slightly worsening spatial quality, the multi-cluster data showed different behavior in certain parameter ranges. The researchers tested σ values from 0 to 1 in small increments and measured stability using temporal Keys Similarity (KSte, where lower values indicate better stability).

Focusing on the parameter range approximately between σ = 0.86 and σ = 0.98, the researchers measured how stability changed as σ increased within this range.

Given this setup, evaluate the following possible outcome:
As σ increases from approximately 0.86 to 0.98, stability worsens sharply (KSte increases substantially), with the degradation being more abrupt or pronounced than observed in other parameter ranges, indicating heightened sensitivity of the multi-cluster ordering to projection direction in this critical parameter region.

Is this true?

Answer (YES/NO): NO